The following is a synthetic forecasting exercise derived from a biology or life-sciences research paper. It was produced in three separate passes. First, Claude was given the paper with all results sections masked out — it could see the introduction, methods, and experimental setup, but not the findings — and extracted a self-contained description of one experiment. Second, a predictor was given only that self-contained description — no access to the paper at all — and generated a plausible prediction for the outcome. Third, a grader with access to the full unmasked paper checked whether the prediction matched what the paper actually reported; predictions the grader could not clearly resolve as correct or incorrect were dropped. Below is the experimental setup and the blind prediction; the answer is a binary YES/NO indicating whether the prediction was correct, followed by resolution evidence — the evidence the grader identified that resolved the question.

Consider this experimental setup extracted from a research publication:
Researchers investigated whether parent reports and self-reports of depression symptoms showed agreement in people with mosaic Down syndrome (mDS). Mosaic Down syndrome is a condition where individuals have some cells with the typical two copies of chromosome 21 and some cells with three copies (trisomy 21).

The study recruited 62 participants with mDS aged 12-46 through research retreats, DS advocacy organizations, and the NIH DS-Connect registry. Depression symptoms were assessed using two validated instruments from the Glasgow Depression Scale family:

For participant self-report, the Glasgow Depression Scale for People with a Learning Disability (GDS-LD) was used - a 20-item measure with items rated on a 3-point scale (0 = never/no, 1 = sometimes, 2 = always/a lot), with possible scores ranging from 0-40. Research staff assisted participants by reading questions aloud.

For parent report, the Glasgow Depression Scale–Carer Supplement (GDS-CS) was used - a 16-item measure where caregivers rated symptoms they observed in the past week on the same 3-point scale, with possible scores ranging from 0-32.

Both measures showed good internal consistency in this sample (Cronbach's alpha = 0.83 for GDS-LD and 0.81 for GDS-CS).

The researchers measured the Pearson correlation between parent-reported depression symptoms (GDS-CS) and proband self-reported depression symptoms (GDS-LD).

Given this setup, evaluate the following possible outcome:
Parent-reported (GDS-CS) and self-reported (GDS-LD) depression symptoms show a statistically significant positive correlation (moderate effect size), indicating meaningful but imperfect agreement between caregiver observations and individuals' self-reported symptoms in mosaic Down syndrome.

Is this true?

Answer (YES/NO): YES